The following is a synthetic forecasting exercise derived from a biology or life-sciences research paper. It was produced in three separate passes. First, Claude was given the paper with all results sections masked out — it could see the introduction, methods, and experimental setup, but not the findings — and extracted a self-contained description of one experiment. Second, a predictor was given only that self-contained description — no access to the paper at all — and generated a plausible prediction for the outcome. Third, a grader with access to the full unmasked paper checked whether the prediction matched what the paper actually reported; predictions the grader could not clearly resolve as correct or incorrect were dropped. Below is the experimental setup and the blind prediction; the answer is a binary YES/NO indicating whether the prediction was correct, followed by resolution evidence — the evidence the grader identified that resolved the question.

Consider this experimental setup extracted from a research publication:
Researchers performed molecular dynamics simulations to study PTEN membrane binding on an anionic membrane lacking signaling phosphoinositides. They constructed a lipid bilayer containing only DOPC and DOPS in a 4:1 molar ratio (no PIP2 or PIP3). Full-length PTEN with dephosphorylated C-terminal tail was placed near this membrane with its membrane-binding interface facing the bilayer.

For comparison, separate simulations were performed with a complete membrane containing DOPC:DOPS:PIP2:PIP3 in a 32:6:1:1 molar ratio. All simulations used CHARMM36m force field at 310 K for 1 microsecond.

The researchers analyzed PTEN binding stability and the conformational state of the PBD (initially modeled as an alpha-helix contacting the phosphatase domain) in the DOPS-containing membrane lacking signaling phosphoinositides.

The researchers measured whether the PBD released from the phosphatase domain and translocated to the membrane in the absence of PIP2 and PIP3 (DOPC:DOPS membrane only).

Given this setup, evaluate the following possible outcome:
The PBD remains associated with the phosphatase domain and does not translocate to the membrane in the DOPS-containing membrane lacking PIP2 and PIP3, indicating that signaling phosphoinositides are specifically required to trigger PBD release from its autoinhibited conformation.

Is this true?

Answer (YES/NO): YES